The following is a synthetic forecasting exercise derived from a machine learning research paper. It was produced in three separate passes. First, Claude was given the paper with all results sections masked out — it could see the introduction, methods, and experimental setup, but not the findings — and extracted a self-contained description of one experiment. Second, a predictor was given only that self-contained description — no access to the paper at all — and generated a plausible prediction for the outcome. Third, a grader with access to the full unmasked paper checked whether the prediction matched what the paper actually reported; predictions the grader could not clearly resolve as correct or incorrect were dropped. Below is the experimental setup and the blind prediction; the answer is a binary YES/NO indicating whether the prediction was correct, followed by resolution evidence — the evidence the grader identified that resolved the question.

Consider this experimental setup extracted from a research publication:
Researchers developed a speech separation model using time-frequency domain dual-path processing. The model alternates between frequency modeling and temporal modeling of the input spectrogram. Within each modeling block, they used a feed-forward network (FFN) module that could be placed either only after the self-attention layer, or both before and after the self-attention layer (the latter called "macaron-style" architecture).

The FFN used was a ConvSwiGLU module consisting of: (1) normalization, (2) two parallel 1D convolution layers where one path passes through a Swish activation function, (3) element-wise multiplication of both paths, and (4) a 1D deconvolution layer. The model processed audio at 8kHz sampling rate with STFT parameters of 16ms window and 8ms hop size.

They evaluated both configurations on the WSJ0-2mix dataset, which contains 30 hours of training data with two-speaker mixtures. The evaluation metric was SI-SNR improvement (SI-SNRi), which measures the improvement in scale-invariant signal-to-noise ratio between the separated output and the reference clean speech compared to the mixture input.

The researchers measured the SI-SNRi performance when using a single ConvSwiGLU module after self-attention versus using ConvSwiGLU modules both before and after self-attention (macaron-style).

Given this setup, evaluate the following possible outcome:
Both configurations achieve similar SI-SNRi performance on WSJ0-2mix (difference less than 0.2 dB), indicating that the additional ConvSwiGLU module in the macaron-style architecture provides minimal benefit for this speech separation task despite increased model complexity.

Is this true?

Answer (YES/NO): NO